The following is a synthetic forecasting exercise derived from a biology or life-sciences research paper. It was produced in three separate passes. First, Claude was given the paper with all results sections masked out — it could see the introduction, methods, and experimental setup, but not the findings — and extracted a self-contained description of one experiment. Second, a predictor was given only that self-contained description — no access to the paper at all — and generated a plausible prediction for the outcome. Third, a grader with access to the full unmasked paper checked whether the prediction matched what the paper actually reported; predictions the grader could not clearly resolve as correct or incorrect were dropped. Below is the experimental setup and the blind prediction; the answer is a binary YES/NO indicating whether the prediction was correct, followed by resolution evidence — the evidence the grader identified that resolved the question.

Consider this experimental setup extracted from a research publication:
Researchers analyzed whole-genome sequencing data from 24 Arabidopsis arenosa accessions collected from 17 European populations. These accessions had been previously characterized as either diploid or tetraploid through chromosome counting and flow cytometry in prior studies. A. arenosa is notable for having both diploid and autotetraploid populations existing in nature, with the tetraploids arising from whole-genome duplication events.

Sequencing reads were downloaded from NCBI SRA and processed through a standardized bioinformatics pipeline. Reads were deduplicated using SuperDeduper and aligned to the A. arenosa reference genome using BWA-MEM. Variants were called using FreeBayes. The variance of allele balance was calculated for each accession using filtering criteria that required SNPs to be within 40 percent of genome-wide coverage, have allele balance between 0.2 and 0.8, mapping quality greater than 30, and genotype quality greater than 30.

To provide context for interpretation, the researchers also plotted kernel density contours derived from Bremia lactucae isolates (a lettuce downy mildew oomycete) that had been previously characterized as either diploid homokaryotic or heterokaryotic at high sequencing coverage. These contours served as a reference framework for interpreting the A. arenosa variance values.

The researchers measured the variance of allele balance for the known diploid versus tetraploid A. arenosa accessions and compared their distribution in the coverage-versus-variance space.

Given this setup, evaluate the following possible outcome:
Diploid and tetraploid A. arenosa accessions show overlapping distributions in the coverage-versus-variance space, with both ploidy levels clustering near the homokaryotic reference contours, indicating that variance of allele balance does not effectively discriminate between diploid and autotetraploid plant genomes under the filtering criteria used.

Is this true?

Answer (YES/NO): NO